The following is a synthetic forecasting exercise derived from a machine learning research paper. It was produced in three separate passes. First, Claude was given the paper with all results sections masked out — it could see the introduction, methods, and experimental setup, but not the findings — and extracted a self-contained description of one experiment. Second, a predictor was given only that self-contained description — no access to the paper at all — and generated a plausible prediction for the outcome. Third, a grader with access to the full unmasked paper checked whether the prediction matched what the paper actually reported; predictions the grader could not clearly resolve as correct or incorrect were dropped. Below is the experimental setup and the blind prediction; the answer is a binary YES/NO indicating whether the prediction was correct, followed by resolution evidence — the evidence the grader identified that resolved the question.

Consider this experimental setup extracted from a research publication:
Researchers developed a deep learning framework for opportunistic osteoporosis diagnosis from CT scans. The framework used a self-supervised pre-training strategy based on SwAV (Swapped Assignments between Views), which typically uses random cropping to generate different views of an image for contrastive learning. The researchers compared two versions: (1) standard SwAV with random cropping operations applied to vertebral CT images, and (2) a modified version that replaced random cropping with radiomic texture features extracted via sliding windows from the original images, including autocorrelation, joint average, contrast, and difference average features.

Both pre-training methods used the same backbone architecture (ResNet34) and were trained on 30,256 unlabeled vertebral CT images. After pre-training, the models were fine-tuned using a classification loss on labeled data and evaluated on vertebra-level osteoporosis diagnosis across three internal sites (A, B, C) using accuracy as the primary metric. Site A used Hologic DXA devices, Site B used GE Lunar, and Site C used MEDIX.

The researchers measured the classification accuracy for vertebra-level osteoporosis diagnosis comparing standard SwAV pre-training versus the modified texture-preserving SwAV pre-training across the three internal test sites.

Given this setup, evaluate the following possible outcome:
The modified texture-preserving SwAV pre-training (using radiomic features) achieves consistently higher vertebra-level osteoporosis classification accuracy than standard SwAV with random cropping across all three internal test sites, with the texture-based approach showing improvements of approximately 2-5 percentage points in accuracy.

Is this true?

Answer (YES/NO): NO